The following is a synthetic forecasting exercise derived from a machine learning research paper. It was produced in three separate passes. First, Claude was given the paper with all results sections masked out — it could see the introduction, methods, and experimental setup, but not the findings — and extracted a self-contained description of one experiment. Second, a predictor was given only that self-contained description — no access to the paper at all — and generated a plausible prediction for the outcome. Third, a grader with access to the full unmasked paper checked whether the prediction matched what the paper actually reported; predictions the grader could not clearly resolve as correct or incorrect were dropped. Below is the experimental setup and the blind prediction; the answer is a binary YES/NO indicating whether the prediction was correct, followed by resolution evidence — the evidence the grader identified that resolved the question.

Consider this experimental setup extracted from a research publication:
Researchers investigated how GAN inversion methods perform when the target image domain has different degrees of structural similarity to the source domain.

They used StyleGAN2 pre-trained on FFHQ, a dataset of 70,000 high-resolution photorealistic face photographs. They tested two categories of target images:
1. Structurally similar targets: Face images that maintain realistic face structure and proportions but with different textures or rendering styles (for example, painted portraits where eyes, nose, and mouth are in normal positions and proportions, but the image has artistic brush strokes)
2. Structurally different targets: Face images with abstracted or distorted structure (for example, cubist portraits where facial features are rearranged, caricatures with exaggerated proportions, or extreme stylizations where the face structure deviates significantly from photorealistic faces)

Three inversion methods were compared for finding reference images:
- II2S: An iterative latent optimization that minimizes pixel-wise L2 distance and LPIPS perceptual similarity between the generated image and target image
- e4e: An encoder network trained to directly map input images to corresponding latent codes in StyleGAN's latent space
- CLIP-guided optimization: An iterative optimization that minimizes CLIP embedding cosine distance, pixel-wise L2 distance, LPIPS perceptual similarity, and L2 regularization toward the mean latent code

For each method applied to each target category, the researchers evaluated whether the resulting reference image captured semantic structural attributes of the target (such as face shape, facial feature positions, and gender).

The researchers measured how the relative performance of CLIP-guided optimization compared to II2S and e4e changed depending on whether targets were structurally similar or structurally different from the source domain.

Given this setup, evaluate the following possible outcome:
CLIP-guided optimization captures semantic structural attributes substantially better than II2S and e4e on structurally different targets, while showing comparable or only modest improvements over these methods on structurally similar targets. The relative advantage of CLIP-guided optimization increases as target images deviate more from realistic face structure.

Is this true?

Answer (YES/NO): YES